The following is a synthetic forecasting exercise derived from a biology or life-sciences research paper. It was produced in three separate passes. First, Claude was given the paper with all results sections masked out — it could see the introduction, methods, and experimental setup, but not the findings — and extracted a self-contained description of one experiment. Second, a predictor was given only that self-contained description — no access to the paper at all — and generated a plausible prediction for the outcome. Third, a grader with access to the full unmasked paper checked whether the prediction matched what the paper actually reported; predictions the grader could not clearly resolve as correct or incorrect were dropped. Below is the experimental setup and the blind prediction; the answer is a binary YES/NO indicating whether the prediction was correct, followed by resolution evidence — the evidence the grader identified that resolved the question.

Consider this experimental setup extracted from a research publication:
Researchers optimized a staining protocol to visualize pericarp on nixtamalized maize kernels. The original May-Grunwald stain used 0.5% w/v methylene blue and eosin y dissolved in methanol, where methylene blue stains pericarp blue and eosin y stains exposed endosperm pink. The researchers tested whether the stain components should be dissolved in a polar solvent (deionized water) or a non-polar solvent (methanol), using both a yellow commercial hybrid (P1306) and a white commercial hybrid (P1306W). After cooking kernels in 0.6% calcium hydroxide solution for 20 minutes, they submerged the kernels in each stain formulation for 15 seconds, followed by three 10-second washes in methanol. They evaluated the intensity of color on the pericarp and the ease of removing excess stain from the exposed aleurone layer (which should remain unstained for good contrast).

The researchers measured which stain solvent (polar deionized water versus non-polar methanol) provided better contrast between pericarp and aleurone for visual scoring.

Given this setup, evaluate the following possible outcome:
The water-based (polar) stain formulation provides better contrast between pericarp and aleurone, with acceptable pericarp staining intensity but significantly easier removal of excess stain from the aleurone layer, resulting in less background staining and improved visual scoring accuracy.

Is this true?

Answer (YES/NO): NO